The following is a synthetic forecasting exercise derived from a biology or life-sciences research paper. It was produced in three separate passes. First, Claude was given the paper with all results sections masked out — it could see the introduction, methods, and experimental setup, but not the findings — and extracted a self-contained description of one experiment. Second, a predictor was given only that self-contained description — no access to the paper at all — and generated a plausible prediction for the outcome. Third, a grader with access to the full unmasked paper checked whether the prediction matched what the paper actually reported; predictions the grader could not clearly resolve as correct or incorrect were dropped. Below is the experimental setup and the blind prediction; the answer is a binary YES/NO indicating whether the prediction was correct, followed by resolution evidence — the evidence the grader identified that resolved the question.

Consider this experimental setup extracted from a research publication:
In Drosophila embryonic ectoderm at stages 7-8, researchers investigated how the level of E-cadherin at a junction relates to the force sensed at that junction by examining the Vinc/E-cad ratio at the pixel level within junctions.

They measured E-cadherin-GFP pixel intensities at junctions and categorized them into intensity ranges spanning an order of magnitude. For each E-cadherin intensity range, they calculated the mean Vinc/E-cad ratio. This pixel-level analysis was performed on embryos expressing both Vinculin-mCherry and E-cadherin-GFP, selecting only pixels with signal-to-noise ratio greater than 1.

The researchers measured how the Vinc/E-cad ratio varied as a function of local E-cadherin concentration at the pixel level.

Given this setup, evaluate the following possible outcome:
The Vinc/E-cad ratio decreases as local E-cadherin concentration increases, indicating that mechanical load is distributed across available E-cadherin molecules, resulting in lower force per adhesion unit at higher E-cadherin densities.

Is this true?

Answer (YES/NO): NO